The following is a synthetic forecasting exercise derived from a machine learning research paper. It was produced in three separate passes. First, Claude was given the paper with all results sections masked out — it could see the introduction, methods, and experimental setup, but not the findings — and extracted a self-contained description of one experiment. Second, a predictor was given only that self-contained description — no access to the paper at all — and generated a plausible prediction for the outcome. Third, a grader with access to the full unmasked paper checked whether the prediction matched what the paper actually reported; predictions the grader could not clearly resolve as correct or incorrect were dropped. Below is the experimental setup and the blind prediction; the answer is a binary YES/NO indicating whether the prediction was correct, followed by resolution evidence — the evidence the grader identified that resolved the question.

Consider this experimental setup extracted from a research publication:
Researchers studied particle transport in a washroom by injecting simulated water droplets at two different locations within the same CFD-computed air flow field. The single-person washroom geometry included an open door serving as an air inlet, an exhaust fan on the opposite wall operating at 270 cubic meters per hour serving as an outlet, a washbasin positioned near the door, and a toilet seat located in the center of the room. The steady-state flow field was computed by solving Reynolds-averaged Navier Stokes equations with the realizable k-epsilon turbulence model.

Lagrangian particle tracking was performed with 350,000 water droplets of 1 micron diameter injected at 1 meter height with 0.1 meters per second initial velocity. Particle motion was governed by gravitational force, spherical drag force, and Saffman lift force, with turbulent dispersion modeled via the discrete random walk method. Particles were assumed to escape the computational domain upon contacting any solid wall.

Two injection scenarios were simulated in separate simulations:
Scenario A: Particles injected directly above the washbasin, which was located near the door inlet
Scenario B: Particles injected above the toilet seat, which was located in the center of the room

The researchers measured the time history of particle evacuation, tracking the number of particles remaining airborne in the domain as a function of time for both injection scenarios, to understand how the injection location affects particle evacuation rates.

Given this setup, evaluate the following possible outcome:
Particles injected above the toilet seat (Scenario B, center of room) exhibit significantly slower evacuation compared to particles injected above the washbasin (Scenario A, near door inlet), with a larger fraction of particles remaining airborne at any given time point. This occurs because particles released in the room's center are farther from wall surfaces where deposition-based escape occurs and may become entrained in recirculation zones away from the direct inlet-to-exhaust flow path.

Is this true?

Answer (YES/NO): NO